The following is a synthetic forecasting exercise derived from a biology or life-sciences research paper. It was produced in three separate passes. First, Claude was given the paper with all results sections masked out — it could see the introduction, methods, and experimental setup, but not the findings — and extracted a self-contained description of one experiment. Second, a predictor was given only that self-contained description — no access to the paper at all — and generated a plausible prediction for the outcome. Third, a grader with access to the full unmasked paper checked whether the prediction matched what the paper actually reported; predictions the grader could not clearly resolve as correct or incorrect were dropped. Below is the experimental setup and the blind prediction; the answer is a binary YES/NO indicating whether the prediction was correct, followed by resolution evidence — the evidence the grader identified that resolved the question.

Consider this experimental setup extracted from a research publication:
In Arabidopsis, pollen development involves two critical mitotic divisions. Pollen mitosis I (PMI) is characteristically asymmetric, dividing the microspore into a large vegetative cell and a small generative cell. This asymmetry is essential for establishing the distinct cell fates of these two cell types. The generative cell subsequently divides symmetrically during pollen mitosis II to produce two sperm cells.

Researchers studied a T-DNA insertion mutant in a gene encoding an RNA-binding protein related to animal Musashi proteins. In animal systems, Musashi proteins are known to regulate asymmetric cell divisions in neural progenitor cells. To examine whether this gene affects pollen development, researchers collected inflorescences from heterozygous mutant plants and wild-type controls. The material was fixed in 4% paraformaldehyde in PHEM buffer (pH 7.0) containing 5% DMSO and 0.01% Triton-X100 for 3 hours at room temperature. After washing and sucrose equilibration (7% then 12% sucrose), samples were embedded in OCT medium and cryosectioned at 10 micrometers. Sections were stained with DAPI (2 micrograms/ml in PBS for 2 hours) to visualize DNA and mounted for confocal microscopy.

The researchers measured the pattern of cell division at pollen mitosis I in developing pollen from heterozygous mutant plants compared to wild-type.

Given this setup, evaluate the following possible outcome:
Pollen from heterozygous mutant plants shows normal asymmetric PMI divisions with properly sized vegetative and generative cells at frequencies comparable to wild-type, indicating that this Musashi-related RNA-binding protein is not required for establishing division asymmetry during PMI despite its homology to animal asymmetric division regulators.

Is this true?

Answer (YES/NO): NO